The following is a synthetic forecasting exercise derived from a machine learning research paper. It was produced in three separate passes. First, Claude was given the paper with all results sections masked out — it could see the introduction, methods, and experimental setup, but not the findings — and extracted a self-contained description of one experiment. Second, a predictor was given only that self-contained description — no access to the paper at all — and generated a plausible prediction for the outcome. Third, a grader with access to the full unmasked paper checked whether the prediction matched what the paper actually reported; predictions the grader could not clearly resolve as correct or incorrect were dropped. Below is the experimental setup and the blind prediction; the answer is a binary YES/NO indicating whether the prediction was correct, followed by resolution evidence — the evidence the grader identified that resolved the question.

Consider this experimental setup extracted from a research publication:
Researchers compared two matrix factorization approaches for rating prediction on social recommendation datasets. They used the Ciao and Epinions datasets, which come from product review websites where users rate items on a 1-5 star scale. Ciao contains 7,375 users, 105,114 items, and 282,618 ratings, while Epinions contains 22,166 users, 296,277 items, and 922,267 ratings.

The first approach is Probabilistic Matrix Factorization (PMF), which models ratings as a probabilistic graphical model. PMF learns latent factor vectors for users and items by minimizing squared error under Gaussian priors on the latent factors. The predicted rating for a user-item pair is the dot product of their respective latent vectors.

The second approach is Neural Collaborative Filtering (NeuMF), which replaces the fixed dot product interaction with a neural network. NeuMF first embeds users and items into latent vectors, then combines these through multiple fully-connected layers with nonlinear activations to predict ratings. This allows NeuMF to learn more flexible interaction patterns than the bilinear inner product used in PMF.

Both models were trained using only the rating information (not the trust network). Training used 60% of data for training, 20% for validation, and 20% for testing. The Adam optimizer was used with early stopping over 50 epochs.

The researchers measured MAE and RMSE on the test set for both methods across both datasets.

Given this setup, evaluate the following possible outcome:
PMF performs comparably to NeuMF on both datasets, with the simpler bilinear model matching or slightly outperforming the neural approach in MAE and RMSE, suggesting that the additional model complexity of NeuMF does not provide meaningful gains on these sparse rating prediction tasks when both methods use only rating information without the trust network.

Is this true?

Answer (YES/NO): NO